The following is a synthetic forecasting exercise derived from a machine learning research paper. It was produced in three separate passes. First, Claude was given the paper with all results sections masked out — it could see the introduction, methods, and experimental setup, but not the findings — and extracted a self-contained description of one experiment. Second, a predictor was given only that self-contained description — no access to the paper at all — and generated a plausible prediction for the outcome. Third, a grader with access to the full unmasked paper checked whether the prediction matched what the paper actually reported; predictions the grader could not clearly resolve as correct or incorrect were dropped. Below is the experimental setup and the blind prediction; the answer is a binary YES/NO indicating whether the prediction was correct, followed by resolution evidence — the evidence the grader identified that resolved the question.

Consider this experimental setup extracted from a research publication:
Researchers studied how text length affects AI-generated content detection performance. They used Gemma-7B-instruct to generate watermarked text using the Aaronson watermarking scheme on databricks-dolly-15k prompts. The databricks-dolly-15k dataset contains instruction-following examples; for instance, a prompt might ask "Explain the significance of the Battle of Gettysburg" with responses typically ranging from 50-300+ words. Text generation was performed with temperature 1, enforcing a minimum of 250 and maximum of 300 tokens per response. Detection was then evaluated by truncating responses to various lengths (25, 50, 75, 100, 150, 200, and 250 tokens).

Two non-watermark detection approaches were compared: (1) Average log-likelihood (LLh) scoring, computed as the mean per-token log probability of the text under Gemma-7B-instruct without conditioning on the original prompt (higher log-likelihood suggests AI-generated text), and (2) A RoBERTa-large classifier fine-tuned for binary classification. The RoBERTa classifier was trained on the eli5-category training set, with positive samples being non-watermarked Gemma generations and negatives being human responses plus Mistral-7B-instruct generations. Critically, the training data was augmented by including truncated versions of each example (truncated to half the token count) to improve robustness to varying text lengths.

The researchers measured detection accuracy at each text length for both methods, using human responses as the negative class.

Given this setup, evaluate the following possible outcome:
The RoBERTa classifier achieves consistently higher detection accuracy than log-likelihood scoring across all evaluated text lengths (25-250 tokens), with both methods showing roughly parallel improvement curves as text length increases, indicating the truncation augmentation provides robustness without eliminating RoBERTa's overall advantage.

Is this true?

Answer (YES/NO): NO